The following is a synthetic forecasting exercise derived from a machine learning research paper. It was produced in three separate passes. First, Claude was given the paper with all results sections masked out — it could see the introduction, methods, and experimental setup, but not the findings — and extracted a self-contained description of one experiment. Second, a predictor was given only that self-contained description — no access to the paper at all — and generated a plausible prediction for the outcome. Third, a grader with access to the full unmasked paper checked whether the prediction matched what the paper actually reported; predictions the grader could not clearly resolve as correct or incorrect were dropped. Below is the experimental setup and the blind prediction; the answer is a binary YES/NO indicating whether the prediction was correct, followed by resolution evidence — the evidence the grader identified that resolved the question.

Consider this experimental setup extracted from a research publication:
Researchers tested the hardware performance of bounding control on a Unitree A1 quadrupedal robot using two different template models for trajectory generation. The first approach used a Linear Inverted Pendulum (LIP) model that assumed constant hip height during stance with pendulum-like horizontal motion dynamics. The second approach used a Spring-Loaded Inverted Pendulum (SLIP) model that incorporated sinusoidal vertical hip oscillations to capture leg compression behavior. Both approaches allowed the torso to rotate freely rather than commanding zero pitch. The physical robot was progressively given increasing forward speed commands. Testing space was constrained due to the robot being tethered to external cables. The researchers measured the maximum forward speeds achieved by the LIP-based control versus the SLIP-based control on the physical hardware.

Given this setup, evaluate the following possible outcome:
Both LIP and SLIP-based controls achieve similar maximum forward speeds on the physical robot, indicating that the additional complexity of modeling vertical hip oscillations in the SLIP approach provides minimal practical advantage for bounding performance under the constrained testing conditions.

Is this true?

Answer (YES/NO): NO